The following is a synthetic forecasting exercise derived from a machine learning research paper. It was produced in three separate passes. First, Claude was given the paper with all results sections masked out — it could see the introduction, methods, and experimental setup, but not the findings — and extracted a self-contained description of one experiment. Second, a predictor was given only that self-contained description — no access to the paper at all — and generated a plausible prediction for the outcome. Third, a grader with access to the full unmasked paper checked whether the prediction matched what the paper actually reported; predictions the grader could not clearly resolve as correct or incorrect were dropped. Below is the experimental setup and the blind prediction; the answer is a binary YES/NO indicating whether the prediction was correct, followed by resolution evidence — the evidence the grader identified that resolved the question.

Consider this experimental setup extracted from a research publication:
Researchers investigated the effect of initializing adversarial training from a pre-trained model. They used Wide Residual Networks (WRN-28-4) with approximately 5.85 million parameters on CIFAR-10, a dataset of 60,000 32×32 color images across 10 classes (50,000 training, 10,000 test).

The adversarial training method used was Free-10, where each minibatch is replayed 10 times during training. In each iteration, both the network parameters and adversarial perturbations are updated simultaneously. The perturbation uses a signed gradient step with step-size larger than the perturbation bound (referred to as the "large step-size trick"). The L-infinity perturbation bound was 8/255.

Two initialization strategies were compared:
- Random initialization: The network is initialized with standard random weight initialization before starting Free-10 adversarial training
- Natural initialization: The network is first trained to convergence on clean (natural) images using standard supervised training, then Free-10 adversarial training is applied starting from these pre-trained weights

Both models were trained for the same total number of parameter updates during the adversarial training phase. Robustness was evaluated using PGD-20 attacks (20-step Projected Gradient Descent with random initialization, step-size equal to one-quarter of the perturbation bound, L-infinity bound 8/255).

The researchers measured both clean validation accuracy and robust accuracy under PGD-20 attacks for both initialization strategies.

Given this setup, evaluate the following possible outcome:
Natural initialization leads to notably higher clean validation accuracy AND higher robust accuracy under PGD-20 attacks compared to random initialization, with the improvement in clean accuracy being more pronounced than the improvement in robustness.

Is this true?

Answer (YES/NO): YES